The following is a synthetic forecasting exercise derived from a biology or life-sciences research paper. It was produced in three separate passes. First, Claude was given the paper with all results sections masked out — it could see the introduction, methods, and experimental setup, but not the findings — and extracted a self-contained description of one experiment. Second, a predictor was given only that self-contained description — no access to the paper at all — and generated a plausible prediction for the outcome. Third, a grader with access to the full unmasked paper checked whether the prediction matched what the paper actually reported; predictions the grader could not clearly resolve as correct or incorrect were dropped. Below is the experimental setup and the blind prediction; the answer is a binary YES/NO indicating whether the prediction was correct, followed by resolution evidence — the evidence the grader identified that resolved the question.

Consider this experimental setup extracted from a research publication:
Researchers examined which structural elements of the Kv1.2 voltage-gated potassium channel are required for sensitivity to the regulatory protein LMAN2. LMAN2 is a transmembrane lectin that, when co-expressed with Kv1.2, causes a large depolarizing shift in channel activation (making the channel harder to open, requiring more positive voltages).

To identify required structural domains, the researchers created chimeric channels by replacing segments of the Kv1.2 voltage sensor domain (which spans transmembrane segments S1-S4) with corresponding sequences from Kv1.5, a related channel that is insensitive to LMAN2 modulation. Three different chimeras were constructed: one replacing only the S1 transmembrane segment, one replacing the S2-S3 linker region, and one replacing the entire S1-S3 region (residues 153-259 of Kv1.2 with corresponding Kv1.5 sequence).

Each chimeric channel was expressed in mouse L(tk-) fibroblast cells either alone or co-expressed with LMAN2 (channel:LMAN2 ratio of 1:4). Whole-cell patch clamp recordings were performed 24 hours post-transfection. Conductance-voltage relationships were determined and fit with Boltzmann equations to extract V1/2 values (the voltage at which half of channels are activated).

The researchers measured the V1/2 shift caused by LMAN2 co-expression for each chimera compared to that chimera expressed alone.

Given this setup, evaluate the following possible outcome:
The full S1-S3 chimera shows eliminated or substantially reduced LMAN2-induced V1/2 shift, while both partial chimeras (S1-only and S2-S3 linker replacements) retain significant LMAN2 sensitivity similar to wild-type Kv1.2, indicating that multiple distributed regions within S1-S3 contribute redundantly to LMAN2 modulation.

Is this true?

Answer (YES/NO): NO